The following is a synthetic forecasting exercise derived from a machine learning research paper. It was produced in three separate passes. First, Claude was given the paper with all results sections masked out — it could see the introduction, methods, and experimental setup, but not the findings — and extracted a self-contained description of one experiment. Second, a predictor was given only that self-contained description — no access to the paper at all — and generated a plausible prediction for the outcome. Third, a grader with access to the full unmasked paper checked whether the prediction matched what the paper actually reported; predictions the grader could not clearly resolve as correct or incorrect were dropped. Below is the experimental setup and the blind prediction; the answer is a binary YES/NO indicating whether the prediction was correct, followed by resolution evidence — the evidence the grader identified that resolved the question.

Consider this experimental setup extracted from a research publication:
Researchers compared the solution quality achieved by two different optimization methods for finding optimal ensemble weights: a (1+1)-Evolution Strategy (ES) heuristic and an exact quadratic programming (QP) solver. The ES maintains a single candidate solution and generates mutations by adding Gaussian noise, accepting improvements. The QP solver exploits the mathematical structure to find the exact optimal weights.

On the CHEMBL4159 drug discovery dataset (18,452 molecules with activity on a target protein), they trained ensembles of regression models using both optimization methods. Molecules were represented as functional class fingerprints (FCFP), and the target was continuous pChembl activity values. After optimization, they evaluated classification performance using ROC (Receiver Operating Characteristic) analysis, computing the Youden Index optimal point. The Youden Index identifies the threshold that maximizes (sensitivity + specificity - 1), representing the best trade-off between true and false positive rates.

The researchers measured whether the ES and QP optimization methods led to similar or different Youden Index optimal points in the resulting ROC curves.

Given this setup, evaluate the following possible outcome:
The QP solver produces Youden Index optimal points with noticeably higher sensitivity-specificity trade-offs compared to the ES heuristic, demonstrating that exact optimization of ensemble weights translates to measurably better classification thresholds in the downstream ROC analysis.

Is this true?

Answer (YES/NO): NO